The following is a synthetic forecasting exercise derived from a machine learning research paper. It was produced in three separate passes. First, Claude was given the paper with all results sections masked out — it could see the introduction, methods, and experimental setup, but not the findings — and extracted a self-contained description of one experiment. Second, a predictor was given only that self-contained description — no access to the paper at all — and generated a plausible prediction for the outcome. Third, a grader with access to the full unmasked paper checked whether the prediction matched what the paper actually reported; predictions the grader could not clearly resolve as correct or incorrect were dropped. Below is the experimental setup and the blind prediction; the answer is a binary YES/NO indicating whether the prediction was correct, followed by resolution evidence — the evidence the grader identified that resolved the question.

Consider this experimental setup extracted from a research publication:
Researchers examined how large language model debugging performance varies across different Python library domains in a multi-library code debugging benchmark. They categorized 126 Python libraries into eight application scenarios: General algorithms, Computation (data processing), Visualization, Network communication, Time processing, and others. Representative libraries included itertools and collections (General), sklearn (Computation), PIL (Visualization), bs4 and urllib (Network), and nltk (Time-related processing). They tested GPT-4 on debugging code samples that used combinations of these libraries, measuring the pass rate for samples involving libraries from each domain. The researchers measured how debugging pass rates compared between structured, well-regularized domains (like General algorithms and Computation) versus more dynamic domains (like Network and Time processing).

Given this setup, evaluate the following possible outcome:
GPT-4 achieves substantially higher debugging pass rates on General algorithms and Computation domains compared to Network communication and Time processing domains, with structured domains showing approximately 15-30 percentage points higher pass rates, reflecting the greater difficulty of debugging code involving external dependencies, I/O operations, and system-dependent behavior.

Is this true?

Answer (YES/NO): NO